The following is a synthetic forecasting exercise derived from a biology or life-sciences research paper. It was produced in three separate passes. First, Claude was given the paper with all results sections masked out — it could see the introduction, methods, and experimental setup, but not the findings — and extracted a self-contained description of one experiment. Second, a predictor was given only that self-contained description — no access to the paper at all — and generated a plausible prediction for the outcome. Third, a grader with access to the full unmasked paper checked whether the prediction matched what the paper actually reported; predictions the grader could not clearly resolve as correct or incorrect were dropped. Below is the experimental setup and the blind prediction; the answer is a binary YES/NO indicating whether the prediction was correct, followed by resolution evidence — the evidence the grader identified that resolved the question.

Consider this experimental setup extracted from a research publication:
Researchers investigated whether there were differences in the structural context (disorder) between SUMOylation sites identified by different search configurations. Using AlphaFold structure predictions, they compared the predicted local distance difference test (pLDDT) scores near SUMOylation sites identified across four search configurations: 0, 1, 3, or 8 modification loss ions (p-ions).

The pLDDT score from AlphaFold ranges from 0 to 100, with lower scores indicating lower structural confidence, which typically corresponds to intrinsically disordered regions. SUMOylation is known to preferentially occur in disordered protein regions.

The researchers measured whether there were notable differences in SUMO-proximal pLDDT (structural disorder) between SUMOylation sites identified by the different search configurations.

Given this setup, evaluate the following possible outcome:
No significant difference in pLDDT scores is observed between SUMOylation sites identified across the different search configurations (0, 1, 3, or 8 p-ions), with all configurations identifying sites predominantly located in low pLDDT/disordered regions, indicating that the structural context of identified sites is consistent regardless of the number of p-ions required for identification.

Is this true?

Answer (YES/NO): YES